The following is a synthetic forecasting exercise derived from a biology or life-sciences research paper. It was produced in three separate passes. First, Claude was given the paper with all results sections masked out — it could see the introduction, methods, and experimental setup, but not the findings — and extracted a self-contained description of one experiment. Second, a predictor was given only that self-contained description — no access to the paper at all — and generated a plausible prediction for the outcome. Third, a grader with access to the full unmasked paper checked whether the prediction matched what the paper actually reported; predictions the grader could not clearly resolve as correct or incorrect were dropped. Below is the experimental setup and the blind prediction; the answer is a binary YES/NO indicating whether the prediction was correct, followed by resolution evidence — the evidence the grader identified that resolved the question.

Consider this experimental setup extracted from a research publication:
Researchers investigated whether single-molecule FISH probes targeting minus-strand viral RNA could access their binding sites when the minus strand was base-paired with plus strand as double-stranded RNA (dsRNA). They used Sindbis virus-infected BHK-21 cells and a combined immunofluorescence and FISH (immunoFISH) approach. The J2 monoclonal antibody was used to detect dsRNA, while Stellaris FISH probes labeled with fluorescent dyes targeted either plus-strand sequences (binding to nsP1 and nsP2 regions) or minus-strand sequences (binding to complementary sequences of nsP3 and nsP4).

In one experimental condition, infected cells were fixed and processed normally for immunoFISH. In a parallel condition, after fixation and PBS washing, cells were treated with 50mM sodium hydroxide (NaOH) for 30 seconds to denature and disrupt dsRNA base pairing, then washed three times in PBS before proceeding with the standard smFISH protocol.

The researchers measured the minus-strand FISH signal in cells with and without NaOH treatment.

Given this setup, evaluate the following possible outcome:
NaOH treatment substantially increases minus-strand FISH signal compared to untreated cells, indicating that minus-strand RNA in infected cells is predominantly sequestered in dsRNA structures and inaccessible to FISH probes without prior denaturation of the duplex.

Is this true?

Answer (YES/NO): YES